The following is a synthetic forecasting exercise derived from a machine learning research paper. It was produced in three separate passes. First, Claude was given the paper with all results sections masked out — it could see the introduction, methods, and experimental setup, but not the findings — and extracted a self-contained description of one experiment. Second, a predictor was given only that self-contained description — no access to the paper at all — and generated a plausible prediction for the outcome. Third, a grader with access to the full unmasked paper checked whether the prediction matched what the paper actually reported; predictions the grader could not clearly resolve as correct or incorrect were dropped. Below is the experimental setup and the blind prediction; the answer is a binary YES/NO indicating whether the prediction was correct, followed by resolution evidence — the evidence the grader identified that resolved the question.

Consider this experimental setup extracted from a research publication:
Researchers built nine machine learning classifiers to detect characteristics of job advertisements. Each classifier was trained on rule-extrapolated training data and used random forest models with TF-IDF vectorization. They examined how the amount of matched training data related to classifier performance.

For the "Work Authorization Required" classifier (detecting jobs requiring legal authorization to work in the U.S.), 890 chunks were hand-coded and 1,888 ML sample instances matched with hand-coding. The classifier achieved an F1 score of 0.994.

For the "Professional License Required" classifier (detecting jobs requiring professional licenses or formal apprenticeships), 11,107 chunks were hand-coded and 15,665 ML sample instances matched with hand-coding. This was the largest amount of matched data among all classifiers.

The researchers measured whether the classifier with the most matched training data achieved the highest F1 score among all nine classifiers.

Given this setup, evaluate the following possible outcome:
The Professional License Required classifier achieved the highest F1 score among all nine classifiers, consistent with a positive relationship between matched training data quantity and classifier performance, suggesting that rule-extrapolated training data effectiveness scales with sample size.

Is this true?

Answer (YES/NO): NO